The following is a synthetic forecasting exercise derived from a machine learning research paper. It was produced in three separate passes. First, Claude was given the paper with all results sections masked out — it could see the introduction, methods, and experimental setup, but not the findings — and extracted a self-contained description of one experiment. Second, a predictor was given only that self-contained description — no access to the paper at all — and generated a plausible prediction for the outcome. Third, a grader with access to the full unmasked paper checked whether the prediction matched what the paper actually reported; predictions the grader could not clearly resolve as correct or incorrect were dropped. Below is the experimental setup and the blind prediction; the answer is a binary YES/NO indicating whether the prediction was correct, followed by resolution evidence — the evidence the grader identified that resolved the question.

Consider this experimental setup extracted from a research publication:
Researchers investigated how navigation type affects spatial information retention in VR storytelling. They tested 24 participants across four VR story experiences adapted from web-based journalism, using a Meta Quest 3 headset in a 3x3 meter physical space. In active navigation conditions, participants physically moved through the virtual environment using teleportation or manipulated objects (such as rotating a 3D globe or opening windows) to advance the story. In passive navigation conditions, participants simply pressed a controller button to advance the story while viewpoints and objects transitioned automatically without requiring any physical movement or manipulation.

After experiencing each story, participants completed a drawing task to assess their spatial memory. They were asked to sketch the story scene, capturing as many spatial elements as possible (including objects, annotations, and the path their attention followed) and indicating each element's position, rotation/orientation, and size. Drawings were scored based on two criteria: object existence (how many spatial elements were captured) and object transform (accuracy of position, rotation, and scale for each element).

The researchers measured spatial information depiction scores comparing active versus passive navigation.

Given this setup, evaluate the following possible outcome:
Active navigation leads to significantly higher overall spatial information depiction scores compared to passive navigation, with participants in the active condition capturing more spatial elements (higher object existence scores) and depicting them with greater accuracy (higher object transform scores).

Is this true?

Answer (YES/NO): NO